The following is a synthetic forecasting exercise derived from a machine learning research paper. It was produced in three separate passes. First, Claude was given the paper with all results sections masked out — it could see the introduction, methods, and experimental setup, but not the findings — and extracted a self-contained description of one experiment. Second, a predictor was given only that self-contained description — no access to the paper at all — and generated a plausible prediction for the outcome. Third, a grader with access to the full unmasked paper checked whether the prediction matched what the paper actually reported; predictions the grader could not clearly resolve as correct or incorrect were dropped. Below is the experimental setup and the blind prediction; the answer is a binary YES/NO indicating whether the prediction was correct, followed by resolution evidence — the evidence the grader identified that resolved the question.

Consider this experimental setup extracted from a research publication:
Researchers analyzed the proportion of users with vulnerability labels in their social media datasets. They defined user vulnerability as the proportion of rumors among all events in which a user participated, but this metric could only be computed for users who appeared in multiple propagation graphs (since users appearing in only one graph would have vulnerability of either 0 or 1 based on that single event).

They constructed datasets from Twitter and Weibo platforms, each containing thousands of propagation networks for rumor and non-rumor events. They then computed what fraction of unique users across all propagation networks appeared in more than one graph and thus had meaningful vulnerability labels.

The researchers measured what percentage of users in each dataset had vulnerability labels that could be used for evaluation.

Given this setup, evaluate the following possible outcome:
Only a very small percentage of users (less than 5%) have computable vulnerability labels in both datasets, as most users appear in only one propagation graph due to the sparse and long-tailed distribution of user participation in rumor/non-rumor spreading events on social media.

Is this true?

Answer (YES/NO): NO